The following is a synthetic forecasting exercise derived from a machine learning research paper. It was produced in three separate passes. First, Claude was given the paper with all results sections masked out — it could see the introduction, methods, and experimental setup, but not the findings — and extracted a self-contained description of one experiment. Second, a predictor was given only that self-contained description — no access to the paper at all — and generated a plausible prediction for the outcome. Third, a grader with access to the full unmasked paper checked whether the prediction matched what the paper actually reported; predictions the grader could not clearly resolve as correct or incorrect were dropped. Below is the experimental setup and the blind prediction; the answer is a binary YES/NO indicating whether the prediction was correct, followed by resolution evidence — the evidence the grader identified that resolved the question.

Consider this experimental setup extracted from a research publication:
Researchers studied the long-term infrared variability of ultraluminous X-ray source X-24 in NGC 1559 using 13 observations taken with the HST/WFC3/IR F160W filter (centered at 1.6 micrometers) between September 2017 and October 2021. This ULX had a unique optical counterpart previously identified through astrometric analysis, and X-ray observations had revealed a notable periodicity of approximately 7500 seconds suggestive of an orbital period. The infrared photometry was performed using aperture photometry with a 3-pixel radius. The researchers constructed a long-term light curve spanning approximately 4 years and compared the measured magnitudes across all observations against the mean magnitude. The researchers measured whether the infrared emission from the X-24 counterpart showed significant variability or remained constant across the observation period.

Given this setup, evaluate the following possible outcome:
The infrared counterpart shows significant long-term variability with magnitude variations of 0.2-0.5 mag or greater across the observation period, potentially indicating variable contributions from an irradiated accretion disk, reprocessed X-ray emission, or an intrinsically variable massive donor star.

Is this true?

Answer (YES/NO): NO